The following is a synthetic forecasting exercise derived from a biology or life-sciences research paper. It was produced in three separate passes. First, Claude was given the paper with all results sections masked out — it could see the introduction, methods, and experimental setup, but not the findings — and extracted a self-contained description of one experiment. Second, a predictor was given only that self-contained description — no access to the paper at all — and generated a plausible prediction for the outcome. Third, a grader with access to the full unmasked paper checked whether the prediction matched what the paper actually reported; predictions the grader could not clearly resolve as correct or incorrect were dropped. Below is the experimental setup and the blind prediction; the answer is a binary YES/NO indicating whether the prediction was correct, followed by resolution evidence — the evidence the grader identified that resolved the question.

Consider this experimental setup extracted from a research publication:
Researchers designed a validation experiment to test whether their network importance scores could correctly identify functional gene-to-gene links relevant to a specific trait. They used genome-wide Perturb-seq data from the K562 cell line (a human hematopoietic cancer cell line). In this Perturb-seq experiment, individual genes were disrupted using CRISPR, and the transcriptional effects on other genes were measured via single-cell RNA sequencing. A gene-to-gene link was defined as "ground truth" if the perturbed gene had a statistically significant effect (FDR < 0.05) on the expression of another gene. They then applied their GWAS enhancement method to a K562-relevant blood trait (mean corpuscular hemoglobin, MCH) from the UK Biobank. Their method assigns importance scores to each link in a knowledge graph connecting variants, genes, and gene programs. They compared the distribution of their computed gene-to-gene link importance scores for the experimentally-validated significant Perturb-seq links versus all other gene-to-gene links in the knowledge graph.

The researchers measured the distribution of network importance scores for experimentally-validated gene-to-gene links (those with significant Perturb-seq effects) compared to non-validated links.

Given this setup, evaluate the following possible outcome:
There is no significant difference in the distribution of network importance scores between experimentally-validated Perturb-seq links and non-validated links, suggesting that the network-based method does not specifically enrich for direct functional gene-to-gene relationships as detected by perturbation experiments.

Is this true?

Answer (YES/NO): NO